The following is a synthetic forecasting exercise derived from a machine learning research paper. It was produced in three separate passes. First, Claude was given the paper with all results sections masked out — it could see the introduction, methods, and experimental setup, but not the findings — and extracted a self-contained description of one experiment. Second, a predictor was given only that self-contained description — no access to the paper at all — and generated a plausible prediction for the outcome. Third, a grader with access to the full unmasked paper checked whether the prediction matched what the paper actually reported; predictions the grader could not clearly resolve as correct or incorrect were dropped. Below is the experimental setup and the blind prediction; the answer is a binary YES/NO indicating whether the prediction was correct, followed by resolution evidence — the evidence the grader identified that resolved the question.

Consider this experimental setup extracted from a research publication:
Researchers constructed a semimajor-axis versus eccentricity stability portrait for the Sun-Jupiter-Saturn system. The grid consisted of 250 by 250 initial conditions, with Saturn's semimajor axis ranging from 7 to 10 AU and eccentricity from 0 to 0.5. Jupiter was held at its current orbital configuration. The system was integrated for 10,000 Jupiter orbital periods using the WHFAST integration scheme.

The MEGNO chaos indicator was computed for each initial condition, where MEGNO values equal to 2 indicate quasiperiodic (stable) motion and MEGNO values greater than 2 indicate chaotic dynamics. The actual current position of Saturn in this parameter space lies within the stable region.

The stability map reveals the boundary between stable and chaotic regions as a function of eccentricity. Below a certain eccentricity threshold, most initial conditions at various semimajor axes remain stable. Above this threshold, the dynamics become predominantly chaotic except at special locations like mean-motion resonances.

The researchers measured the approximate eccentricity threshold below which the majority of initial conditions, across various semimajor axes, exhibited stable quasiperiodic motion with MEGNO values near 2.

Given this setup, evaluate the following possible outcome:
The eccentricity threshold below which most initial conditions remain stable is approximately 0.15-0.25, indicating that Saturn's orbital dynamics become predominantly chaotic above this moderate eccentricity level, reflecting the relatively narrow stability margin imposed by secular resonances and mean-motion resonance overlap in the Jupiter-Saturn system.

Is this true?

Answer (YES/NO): YES